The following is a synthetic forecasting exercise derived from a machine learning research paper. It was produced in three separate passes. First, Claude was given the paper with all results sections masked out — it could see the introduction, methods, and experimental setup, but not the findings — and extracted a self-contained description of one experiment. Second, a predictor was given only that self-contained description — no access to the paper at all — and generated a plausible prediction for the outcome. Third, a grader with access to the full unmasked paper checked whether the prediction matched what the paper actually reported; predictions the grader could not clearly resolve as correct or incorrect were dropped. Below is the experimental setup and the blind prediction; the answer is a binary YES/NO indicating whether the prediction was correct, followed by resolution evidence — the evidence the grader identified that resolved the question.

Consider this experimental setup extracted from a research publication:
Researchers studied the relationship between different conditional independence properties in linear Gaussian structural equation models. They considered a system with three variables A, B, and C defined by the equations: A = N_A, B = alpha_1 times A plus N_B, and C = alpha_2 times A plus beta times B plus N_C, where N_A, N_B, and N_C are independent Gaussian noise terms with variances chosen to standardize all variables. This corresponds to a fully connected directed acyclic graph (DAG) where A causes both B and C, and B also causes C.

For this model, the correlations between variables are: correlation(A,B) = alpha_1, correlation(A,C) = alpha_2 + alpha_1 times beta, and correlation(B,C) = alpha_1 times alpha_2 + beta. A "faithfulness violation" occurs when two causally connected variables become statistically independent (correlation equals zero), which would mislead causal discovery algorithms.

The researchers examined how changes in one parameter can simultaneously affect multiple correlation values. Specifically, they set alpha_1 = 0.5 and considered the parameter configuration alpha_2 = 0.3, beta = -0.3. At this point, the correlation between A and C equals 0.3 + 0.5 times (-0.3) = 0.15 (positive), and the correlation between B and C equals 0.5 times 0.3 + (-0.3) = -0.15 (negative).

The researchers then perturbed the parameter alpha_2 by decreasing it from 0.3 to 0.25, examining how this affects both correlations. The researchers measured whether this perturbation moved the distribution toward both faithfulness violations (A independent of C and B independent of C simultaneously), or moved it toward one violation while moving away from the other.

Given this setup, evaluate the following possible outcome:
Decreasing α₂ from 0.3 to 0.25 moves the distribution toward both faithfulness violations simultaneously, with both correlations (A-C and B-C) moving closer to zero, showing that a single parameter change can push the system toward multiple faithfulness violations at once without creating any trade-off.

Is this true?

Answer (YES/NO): NO